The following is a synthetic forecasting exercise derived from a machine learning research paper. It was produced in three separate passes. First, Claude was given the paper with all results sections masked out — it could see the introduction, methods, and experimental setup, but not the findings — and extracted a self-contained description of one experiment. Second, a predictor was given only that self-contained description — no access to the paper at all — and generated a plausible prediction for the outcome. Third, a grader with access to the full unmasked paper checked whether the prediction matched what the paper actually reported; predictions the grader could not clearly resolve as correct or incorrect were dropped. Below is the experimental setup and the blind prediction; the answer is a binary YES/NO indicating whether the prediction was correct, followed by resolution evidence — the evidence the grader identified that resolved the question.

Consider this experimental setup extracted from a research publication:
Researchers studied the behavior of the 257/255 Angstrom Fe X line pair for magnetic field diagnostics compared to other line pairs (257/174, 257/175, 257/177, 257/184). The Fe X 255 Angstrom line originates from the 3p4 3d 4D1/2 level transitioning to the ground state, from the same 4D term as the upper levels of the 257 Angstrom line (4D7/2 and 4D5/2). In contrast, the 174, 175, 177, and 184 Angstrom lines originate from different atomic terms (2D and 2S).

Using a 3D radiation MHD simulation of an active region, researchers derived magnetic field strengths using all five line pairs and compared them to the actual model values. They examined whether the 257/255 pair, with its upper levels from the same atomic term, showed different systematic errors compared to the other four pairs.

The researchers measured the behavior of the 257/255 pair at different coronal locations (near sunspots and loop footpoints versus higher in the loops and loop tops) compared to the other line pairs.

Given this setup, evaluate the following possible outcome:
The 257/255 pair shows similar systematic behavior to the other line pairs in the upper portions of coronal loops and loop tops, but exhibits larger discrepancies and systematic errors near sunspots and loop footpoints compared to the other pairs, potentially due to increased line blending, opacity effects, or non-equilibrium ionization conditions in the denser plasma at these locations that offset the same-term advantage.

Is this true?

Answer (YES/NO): NO